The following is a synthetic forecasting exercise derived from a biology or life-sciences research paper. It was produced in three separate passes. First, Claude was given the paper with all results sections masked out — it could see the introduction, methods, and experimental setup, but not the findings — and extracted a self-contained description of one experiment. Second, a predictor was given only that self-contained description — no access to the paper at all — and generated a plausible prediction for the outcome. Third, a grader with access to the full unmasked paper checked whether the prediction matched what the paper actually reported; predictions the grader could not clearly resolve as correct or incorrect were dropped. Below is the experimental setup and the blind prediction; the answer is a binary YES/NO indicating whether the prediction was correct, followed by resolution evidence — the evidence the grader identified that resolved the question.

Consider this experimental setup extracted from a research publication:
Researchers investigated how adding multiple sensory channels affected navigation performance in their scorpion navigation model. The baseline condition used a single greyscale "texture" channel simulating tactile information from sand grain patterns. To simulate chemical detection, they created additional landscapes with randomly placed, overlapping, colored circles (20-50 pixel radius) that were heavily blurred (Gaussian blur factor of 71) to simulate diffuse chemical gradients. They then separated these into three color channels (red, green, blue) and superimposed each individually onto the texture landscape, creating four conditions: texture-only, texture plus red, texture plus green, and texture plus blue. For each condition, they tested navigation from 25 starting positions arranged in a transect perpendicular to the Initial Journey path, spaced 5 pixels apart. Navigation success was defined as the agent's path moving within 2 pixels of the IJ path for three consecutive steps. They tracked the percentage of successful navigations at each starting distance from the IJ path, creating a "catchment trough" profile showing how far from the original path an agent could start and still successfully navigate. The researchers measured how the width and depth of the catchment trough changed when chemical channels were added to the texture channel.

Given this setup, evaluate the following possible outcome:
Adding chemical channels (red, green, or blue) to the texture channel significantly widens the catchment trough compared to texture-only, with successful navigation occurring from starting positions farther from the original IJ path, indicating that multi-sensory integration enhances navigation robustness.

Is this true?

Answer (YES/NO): YES